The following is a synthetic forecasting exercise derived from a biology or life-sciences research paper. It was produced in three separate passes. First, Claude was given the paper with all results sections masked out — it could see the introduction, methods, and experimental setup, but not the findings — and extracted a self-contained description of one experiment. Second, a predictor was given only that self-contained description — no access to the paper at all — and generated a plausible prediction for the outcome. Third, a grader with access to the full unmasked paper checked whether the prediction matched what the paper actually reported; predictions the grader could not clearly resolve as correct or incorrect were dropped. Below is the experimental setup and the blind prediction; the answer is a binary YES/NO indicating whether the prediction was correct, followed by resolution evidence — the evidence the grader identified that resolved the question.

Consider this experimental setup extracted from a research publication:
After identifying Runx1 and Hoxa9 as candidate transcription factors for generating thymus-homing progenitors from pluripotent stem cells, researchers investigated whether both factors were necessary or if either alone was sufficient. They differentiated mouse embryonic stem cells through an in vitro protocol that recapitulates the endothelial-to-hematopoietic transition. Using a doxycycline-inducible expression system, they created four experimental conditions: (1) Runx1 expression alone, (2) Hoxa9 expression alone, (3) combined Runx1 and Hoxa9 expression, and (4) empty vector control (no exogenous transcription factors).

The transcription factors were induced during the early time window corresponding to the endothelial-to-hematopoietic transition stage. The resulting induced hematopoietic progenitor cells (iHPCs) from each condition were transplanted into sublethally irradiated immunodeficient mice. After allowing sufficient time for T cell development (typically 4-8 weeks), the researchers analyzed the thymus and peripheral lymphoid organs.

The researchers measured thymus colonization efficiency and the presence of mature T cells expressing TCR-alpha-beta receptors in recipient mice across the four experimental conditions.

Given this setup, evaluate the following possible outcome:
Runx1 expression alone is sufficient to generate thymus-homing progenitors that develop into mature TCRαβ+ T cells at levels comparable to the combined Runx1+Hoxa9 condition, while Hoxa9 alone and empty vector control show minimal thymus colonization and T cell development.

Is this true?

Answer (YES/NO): NO